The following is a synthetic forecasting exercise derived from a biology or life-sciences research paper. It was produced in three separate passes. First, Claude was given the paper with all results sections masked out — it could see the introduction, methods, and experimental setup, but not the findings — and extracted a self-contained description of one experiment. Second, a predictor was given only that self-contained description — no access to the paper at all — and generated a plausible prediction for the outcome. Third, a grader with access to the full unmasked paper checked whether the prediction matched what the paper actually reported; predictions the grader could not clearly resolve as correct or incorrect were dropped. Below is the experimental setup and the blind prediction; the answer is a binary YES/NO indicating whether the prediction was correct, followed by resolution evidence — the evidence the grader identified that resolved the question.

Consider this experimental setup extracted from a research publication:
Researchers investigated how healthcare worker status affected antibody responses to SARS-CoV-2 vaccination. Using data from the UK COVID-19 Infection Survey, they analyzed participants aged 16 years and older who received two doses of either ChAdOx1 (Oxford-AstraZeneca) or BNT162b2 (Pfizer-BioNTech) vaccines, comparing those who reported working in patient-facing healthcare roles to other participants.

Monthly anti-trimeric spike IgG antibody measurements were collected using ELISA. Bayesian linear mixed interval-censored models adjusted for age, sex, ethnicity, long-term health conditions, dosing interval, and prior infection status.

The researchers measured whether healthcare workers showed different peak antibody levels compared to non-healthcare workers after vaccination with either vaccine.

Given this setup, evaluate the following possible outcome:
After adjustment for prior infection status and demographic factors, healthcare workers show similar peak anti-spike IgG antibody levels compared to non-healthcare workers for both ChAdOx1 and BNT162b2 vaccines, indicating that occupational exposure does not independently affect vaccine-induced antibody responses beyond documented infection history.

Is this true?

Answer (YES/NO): NO